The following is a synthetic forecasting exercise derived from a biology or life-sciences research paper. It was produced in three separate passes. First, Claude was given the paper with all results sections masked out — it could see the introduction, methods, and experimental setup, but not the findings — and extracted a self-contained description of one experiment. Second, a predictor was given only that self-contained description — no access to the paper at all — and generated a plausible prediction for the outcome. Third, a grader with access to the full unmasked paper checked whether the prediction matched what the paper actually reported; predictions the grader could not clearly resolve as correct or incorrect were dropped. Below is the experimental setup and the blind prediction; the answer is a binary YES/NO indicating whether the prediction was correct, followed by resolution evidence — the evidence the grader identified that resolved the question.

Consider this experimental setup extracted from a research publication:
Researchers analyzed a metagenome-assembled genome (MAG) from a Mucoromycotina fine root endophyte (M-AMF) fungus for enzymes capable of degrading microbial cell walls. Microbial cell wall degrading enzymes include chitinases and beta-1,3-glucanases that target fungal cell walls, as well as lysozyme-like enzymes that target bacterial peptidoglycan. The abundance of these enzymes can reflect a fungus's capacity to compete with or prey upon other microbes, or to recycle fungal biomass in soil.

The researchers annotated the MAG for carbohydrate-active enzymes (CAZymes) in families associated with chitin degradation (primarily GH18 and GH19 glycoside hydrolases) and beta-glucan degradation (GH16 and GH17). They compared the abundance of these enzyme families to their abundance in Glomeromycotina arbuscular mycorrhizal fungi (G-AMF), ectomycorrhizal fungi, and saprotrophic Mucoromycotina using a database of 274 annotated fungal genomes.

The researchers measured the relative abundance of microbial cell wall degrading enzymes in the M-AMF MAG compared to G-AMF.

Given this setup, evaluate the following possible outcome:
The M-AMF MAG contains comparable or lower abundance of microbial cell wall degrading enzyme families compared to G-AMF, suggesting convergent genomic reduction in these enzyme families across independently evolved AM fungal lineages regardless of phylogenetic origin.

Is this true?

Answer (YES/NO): NO